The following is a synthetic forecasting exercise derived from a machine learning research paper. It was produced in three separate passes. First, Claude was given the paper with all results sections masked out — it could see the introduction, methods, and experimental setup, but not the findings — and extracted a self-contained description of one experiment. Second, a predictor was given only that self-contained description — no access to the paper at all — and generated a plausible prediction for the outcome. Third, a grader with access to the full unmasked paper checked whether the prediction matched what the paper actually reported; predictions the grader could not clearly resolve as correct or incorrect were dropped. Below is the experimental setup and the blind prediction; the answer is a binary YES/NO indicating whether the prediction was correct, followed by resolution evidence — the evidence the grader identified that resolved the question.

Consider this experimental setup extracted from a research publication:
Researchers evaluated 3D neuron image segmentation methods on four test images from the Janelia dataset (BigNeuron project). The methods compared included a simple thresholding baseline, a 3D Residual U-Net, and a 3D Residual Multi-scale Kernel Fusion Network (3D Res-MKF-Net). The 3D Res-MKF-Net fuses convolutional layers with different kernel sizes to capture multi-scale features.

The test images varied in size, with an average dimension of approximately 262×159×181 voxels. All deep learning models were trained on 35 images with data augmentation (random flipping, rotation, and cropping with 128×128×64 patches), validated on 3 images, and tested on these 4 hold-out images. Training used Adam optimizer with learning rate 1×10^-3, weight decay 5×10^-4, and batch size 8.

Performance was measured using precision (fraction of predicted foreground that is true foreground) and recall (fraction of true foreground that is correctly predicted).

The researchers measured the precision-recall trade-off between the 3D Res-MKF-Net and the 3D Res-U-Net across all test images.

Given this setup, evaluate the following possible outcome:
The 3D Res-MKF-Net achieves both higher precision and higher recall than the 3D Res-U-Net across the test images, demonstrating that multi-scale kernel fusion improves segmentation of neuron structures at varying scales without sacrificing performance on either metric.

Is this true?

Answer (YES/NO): NO